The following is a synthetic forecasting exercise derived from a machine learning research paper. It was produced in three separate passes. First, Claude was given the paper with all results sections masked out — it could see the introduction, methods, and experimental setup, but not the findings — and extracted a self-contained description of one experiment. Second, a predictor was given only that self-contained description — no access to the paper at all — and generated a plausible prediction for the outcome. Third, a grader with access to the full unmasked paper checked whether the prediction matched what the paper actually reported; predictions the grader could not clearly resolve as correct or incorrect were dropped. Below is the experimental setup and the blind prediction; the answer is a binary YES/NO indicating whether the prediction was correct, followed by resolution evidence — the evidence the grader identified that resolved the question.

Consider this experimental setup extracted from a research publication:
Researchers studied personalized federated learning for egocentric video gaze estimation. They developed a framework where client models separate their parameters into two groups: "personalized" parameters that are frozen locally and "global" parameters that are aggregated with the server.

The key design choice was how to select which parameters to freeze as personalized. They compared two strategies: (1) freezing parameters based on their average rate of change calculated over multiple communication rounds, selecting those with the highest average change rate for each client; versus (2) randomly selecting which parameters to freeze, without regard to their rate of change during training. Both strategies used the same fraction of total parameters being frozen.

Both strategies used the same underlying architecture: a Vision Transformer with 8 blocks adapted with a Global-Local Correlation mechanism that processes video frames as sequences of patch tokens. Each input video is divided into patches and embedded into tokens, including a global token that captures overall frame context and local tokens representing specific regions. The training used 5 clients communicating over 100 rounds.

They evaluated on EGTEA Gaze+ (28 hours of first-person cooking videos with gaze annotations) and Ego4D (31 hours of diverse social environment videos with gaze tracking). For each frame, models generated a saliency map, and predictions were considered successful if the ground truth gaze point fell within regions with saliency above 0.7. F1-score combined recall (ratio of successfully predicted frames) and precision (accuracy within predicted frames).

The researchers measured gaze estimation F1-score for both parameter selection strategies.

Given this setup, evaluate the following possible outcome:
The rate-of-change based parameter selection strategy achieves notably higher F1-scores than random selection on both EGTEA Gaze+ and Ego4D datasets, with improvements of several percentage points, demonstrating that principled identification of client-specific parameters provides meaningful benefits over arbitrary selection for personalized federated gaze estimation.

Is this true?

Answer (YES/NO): YES